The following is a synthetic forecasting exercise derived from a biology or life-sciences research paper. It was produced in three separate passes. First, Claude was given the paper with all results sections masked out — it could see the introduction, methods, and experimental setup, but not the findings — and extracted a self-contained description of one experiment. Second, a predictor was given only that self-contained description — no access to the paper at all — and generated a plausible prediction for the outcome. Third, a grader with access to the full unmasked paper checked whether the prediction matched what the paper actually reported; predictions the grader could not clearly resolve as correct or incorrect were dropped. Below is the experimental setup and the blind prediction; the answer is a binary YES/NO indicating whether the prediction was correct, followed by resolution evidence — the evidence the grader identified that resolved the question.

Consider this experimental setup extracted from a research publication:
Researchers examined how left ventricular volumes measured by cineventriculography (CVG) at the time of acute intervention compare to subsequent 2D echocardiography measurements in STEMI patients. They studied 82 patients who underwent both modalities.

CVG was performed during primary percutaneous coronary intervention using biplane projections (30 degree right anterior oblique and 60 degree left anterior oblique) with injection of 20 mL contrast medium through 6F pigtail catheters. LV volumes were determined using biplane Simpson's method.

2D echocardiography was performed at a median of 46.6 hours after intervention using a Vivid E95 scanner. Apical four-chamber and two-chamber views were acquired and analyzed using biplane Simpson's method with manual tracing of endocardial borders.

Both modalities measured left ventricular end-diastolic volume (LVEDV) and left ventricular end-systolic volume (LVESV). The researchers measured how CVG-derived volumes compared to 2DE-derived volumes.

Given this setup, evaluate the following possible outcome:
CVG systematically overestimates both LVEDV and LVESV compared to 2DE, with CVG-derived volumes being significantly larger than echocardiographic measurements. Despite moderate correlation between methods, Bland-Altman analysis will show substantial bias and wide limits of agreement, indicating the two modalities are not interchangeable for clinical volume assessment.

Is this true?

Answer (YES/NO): NO